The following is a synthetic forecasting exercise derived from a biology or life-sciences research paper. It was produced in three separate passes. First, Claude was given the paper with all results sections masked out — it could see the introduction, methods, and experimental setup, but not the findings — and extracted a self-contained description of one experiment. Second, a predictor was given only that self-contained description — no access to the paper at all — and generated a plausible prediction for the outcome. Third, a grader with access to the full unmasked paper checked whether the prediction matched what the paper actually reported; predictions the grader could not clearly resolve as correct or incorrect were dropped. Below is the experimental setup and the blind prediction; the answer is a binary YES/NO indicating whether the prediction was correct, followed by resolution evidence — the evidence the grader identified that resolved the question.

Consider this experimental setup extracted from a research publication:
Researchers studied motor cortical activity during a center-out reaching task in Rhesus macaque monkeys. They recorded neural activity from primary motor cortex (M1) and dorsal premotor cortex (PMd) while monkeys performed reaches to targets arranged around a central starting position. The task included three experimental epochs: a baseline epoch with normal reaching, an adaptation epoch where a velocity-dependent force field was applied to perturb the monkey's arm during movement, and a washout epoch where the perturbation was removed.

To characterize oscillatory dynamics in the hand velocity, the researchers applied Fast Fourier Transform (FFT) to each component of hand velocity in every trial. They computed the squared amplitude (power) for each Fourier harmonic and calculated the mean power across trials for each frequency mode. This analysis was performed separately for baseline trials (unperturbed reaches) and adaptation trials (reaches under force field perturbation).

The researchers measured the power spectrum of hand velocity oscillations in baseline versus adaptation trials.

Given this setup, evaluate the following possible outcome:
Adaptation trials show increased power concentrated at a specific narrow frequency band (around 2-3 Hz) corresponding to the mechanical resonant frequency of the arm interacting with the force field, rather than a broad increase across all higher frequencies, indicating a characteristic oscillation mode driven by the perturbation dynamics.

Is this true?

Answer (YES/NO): NO